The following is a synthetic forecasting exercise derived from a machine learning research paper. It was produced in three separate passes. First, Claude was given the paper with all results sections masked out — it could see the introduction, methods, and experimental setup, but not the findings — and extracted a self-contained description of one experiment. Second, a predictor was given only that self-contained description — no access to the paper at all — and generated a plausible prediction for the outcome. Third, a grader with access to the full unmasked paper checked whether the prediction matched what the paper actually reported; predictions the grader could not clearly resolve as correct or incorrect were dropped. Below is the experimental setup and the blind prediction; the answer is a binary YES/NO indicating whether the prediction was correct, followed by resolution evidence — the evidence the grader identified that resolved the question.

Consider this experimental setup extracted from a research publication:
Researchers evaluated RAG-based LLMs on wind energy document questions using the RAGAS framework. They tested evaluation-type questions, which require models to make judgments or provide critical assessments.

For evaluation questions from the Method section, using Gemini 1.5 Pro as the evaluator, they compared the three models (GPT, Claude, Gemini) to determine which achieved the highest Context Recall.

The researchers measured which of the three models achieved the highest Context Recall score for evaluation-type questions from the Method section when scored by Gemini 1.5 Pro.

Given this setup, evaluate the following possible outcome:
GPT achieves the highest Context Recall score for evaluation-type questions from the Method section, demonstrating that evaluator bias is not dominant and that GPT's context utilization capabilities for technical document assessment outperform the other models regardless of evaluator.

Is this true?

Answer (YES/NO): NO